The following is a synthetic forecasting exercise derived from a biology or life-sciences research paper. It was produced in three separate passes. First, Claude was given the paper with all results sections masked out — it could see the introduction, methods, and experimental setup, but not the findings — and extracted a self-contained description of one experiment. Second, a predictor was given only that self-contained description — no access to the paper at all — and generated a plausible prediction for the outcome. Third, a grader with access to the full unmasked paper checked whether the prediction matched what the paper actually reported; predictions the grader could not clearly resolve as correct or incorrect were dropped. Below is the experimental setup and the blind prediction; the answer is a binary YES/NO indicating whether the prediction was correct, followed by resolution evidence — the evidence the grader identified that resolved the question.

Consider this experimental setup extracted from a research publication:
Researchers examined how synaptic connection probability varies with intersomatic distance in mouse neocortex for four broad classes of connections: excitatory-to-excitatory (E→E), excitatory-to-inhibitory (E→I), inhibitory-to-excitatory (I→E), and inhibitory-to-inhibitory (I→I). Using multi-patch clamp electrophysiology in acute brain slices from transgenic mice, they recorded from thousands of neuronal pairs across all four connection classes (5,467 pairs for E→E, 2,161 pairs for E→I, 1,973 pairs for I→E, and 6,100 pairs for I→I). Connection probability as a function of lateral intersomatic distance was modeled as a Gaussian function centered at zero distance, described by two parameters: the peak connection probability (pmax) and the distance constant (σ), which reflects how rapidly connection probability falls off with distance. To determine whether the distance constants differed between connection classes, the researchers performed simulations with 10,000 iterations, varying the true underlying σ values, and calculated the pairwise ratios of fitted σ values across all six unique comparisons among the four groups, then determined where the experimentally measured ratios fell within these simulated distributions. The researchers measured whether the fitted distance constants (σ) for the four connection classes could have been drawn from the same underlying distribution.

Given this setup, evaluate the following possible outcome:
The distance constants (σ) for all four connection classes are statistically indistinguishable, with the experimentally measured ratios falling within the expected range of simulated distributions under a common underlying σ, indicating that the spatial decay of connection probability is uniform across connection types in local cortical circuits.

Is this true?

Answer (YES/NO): NO